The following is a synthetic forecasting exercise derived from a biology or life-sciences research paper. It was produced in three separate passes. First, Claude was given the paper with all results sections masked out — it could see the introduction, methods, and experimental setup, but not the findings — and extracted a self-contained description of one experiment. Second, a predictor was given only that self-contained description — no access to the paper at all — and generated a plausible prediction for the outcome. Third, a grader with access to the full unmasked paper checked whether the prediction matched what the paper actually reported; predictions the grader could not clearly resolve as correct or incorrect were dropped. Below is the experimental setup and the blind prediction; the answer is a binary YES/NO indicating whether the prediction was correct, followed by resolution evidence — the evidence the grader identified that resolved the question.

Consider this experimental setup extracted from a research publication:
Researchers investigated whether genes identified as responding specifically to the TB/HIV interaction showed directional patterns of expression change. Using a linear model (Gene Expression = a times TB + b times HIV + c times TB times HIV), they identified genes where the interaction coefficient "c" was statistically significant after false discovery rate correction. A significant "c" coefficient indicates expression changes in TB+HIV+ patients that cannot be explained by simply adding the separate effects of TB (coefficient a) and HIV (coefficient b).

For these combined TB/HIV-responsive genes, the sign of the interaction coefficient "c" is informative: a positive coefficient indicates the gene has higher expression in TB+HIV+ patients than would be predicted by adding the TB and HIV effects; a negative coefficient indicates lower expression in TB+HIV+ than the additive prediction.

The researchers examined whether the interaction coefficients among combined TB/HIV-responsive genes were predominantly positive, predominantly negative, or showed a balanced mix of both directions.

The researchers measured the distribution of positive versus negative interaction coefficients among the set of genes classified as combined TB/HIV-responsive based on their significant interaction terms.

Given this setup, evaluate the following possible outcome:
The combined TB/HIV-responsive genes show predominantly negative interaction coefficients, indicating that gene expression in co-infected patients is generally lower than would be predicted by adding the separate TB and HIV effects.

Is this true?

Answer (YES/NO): YES